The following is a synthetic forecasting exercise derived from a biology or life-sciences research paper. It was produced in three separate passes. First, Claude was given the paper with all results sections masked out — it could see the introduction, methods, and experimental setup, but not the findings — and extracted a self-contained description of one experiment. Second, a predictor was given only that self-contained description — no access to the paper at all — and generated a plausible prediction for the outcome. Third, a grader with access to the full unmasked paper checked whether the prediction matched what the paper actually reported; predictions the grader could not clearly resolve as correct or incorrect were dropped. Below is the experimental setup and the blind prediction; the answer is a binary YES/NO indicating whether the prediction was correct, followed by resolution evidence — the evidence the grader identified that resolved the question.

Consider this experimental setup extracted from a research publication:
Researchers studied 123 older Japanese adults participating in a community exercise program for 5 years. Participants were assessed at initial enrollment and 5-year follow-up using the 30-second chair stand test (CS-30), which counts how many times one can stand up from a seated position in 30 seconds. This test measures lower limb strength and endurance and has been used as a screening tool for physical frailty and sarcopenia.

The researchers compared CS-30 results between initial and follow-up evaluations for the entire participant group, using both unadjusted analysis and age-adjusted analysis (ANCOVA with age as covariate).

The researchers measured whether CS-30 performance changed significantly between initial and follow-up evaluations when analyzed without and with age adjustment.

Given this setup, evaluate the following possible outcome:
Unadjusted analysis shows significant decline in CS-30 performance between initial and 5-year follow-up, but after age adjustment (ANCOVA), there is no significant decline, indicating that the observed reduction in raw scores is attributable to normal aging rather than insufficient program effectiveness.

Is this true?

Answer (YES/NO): NO